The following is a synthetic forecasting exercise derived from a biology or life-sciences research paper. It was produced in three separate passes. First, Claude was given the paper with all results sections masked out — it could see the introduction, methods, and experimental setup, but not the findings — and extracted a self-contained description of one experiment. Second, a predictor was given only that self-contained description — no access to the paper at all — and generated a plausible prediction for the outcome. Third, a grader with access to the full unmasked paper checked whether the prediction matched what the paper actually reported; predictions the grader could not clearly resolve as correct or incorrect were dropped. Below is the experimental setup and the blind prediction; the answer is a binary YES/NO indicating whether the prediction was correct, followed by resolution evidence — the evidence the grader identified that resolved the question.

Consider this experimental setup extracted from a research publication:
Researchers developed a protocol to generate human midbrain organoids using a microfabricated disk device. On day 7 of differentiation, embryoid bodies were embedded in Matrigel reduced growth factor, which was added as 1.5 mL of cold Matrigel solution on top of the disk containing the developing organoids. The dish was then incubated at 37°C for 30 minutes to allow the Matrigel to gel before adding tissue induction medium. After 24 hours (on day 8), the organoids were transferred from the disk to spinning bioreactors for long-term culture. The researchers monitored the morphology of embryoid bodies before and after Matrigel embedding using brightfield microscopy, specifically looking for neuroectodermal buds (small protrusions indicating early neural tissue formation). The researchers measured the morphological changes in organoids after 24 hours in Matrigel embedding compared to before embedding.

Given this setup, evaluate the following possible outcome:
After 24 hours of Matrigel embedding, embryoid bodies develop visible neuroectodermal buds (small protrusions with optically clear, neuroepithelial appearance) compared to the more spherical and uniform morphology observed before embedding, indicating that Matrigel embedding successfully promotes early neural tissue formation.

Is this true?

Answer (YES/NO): NO